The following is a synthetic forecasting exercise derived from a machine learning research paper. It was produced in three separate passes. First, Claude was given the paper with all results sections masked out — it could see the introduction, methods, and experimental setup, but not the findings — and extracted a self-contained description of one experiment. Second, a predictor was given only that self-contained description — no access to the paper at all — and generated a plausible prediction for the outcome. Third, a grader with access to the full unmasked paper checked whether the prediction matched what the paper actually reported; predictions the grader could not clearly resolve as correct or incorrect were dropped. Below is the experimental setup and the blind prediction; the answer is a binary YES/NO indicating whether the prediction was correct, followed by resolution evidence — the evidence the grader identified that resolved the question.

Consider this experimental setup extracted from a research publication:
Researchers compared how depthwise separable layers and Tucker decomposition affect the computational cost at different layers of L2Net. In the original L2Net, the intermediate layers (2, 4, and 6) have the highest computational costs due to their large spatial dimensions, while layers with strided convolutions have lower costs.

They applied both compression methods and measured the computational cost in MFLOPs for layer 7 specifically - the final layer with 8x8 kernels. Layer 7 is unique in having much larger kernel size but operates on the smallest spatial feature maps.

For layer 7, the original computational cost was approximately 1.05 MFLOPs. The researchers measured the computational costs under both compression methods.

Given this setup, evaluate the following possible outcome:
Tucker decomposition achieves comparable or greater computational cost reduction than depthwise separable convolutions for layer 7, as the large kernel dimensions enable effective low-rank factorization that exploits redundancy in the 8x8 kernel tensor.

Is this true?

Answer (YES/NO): NO